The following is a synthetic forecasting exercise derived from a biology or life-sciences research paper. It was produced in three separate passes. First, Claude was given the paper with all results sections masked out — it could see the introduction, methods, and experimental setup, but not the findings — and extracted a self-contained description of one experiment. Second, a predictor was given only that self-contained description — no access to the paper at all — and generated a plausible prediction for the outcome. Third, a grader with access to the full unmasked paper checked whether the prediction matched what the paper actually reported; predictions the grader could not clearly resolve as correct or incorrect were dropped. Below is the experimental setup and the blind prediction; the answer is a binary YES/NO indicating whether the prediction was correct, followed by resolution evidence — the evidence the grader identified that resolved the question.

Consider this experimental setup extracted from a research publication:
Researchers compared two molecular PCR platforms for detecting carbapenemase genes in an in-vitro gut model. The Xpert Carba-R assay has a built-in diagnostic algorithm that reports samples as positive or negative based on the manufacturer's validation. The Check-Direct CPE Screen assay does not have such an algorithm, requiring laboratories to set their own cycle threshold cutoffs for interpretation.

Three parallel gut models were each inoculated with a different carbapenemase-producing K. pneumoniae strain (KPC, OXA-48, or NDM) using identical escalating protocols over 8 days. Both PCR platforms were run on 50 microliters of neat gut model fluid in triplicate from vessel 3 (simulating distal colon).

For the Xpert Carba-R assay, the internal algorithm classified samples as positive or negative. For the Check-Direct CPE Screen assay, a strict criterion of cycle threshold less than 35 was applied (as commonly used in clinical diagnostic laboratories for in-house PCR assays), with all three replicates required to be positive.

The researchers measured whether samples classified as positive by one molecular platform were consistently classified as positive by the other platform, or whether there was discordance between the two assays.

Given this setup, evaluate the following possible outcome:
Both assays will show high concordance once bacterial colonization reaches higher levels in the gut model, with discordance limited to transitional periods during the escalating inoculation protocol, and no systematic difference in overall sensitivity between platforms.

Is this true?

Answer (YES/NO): NO